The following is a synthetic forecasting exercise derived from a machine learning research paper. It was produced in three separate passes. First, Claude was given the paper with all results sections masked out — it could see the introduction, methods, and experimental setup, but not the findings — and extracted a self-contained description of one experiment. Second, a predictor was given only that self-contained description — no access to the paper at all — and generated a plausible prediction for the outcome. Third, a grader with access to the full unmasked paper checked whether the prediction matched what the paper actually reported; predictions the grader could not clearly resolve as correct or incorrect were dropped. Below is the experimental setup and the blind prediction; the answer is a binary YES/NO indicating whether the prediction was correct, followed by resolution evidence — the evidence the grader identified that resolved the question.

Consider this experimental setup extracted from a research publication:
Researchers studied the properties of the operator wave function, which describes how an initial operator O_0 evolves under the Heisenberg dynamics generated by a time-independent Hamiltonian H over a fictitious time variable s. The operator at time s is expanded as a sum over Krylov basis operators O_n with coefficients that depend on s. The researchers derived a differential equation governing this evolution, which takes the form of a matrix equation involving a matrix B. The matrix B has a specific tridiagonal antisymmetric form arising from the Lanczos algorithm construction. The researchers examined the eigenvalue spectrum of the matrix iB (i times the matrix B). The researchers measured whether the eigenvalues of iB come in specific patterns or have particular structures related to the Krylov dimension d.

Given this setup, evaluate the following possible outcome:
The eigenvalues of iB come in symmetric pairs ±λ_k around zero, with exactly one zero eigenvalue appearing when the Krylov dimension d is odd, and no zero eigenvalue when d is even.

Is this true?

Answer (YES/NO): YES